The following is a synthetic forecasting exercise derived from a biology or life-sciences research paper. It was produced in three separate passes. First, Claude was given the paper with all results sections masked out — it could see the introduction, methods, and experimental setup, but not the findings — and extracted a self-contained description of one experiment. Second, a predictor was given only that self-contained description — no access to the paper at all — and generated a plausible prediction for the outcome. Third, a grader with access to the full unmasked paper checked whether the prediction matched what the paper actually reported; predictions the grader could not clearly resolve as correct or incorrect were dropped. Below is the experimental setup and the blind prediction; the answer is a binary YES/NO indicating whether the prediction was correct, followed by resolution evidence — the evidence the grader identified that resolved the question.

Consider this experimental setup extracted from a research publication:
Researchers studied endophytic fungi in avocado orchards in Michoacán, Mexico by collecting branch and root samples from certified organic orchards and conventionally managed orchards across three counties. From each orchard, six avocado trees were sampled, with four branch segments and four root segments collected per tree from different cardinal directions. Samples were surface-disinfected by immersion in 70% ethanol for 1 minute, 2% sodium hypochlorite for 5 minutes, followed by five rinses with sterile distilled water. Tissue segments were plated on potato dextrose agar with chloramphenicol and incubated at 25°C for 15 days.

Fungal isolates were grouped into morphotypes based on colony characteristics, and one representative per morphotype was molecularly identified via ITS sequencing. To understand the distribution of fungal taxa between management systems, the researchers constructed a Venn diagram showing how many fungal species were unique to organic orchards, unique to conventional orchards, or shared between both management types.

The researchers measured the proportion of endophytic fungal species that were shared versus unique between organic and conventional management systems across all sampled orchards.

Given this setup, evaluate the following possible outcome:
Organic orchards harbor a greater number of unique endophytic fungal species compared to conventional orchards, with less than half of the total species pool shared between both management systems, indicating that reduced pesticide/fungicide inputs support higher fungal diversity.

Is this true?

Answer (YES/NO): YES